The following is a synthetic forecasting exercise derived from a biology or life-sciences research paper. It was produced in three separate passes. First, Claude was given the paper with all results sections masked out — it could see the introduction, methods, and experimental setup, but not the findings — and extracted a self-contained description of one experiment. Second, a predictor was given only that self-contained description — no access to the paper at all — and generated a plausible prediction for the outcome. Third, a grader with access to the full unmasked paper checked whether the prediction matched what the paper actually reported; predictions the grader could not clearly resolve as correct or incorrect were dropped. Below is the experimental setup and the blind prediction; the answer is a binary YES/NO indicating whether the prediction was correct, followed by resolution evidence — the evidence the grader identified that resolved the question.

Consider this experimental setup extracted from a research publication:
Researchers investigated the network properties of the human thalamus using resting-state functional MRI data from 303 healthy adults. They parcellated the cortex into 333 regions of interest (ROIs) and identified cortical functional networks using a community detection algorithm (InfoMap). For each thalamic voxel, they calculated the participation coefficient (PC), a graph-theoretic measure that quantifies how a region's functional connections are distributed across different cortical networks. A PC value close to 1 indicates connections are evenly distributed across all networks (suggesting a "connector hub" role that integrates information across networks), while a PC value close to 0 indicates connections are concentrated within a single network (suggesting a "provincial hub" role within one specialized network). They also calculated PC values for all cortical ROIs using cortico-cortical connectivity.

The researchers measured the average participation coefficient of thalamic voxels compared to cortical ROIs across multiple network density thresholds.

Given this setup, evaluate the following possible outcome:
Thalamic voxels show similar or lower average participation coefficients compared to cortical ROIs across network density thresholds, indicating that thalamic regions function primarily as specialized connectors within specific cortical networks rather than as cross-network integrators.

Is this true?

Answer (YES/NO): NO